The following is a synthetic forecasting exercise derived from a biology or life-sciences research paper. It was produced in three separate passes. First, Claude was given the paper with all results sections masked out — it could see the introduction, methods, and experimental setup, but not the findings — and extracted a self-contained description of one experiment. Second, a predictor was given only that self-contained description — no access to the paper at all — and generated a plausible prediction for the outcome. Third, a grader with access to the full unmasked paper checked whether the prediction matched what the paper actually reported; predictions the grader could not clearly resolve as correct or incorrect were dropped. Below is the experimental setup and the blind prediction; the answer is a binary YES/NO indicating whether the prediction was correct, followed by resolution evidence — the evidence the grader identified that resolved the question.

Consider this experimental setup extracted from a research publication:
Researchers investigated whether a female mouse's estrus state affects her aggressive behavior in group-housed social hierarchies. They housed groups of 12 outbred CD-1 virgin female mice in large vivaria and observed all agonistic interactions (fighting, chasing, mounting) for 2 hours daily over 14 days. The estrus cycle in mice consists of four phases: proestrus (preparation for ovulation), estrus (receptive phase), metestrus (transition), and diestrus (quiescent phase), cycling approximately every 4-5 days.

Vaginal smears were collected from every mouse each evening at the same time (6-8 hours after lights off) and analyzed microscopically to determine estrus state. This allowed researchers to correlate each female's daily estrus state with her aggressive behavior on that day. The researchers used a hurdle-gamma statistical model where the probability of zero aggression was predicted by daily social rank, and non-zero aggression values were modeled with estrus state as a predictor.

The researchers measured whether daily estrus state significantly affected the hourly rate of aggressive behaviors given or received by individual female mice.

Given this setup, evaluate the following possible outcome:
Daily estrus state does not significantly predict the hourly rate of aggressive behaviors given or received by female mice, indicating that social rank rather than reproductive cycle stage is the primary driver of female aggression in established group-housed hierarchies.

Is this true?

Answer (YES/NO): NO